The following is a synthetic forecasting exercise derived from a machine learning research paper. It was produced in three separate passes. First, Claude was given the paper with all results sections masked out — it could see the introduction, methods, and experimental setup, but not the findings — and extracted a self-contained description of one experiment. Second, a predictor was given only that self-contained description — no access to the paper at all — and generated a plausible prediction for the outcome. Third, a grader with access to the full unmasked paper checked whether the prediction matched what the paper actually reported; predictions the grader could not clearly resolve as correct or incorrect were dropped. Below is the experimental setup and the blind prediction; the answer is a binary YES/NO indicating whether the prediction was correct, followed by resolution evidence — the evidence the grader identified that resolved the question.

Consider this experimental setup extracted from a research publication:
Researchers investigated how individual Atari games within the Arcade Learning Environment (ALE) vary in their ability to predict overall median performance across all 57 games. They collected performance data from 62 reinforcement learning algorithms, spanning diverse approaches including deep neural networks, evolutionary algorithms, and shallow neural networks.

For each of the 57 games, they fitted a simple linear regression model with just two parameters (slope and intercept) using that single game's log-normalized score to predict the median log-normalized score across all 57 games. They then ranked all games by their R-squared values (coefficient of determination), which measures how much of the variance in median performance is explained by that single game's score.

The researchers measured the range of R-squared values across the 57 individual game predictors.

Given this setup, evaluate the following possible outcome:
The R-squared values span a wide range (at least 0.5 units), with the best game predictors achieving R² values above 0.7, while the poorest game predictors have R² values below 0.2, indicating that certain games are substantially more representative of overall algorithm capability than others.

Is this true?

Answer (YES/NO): YES